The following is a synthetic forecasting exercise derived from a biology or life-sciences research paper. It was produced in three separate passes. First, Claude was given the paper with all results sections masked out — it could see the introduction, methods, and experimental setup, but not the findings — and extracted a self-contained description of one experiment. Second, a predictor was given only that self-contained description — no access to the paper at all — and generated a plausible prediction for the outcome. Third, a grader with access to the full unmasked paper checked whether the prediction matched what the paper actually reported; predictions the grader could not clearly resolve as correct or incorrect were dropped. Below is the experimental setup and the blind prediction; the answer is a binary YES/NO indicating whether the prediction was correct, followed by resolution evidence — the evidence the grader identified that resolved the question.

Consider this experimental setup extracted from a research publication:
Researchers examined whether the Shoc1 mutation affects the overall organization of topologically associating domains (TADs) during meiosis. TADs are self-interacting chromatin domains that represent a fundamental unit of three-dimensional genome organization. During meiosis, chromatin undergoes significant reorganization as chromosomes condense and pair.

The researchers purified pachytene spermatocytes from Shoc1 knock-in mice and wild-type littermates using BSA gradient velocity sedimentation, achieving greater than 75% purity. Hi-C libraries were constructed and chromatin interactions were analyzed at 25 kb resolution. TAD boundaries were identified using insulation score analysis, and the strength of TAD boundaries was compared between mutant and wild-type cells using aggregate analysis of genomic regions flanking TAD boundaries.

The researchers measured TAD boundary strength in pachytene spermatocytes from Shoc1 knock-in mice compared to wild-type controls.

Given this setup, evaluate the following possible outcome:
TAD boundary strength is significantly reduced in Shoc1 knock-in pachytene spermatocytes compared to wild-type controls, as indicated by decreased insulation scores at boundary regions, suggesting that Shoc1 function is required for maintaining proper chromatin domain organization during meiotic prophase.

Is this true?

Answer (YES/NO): NO